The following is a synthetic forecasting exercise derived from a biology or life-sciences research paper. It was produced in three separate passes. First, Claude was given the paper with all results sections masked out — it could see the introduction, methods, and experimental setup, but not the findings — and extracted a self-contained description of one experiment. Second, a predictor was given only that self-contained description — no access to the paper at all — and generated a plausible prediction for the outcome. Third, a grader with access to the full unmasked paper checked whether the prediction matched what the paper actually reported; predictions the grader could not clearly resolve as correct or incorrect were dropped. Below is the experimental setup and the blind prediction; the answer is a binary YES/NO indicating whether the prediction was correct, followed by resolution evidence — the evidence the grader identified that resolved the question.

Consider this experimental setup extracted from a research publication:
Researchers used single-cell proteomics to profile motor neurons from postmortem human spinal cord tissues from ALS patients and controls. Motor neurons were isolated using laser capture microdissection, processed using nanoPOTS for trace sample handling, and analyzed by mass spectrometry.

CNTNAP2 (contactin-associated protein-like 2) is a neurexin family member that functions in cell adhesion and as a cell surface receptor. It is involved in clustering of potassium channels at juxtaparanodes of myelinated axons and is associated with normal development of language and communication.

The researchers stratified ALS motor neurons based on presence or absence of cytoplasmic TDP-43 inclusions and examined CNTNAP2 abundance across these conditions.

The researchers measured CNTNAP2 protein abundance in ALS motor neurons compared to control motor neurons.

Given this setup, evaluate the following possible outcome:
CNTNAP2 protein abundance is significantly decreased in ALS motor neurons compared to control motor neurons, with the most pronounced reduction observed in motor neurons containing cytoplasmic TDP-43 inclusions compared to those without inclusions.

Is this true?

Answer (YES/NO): NO